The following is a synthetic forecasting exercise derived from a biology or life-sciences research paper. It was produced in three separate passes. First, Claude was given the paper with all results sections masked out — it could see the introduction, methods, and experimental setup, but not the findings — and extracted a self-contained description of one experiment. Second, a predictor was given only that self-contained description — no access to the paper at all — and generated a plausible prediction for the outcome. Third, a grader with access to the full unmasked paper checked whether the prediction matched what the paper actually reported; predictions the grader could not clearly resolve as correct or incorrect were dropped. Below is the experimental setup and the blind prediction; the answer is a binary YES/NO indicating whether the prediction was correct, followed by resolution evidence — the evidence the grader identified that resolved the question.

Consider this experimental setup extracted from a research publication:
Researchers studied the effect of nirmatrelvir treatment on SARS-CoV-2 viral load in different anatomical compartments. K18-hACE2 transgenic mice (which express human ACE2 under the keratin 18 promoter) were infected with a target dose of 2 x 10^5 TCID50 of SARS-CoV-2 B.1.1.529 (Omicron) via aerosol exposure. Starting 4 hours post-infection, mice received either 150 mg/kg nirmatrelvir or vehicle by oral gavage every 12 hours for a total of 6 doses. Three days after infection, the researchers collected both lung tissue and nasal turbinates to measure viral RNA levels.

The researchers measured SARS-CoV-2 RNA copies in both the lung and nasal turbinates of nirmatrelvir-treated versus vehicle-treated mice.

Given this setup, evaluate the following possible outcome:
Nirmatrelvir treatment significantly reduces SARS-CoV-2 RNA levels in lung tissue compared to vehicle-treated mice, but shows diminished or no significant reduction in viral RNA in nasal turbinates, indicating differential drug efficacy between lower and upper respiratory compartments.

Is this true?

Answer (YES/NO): NO